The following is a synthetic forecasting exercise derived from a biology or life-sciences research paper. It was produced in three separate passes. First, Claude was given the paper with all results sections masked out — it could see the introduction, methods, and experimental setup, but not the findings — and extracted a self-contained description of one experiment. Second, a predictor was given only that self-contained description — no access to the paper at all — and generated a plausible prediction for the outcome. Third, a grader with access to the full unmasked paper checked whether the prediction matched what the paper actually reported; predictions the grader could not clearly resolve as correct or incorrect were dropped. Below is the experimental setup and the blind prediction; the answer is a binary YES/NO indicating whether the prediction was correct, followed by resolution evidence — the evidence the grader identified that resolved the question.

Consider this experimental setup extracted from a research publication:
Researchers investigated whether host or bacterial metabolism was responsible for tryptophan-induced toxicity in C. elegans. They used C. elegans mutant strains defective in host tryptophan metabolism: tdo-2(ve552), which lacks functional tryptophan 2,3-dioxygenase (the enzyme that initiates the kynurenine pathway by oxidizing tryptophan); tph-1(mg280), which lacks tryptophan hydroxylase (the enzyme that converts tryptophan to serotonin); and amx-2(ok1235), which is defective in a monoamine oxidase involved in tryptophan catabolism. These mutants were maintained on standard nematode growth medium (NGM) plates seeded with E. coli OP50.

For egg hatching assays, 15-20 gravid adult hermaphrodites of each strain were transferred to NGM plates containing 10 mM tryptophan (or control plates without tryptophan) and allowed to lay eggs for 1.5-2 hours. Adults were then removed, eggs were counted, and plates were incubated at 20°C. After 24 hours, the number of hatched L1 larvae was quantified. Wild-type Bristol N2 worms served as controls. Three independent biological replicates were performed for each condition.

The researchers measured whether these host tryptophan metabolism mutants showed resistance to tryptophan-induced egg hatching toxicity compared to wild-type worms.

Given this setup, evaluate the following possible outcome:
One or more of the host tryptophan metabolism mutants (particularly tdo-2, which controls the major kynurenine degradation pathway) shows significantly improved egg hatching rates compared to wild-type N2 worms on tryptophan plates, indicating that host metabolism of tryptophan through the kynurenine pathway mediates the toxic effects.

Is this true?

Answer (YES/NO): NO